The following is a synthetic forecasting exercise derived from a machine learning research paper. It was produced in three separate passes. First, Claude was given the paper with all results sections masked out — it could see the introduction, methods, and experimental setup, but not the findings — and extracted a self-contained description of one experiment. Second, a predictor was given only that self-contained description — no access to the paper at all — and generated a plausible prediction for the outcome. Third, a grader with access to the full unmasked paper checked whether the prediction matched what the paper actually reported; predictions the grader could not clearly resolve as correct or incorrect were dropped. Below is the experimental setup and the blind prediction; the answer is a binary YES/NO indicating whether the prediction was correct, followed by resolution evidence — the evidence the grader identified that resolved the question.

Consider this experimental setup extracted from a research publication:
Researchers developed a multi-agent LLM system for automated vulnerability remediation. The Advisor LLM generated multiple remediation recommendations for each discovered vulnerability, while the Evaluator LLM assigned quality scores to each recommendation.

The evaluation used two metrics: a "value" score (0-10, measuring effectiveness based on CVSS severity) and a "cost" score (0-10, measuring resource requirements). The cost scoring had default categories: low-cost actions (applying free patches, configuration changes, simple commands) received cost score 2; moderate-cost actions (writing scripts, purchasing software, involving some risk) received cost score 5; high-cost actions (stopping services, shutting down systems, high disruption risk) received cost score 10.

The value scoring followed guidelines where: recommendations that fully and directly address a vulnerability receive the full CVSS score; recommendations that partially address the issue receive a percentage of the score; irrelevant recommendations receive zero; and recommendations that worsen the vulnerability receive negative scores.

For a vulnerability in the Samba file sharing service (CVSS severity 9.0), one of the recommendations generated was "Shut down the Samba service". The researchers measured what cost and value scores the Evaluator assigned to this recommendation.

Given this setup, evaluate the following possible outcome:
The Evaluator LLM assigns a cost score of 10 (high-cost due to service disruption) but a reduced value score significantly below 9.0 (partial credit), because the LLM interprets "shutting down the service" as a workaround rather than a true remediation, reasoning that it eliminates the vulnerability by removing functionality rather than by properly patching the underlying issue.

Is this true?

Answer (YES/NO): NO